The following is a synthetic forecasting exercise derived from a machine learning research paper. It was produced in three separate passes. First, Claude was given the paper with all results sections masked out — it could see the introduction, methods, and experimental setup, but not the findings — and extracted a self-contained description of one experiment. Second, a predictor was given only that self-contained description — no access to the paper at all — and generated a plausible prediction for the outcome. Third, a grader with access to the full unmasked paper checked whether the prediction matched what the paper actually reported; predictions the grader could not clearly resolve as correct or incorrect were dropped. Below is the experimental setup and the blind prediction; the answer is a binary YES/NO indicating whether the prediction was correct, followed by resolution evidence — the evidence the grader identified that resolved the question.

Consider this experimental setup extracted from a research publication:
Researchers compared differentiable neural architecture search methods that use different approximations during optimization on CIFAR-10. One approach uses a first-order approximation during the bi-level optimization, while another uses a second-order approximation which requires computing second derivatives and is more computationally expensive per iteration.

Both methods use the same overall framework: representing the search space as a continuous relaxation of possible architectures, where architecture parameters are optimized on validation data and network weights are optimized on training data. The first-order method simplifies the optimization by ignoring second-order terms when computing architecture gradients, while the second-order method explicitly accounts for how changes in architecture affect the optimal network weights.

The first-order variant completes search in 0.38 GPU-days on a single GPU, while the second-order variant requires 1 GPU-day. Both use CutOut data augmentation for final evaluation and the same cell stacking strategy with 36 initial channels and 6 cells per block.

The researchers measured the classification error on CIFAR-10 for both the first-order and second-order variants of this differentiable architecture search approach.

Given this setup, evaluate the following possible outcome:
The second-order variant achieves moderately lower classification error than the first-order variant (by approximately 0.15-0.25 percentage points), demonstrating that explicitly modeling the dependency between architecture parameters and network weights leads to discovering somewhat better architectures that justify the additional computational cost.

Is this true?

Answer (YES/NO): YES